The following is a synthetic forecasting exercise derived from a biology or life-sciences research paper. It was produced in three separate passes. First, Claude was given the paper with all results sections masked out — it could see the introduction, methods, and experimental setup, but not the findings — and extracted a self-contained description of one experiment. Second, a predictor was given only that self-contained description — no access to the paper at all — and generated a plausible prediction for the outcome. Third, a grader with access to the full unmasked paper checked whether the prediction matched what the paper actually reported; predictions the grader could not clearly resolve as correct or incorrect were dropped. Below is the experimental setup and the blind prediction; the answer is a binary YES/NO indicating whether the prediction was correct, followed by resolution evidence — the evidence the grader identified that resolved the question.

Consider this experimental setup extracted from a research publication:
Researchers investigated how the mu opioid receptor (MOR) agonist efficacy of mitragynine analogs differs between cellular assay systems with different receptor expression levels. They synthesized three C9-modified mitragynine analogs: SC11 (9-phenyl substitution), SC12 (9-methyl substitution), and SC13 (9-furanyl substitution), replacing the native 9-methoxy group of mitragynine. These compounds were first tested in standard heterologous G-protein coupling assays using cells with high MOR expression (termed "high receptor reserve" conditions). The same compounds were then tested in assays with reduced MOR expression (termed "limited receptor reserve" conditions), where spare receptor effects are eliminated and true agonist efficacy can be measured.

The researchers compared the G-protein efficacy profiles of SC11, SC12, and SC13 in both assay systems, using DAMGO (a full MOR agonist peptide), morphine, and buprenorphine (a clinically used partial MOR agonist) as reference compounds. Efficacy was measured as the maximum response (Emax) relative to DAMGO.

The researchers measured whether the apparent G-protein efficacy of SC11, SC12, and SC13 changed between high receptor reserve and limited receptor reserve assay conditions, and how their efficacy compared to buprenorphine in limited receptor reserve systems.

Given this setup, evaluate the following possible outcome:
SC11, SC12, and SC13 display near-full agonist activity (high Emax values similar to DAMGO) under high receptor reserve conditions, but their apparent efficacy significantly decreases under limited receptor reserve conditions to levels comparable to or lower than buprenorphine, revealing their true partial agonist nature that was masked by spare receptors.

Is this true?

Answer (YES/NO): YES